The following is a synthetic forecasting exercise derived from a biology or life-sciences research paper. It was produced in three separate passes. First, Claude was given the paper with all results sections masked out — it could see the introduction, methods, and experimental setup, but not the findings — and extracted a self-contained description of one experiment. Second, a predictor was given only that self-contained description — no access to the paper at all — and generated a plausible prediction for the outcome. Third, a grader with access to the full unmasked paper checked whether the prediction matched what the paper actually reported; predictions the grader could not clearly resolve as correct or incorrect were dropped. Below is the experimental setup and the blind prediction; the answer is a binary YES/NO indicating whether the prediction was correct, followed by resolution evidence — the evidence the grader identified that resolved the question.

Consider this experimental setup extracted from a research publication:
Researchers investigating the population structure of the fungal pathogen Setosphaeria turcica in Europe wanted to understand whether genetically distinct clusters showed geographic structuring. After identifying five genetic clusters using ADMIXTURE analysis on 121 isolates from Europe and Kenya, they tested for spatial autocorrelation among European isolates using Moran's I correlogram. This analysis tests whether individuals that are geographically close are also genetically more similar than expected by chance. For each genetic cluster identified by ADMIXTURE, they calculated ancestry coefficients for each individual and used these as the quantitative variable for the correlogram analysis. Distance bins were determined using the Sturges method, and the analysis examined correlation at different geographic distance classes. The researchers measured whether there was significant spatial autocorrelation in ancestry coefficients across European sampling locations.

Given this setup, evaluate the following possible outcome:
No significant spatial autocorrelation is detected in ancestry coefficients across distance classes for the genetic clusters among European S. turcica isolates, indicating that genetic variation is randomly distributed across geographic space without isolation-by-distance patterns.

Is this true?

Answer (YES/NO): NO